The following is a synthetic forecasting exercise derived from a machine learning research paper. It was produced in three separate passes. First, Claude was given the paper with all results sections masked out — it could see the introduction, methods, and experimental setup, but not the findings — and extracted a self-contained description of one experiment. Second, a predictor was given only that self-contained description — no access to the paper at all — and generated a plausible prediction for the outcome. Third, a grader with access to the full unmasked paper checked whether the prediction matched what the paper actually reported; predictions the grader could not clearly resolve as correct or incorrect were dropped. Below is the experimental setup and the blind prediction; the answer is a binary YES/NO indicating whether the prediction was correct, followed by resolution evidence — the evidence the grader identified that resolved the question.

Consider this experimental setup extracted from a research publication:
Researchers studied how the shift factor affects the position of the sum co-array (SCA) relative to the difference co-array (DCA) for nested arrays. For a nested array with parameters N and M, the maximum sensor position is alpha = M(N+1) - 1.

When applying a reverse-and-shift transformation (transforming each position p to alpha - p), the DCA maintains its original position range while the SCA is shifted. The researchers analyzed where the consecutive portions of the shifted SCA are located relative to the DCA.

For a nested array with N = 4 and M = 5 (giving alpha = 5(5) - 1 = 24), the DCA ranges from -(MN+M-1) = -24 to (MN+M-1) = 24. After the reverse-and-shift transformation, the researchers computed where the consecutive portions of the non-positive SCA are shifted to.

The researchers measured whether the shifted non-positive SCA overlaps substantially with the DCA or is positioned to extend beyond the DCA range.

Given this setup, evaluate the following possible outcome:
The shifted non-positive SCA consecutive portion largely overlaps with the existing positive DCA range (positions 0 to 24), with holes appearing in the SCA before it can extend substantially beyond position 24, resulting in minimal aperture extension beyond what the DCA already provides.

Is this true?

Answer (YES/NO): NO